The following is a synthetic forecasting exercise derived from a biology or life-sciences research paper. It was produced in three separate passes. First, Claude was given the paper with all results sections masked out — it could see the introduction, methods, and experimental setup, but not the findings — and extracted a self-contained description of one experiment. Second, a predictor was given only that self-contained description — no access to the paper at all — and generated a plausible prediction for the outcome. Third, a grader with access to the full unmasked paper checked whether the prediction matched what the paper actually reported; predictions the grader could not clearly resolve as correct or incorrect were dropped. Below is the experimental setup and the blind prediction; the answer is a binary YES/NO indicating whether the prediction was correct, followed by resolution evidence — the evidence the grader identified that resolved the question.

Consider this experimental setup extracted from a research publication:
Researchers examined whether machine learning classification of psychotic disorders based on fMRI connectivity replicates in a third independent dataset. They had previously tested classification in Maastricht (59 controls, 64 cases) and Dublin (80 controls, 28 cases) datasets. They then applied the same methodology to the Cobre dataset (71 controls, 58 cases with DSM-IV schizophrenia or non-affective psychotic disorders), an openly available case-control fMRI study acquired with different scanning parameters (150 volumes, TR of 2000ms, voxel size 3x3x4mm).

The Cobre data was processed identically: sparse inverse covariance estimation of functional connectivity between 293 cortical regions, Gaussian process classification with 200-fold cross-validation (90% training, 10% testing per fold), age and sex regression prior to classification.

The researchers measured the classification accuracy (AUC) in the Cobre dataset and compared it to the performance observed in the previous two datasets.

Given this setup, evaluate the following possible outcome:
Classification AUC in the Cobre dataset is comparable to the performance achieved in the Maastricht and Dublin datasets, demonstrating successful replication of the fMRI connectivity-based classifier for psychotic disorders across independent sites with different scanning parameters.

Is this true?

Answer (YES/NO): YES